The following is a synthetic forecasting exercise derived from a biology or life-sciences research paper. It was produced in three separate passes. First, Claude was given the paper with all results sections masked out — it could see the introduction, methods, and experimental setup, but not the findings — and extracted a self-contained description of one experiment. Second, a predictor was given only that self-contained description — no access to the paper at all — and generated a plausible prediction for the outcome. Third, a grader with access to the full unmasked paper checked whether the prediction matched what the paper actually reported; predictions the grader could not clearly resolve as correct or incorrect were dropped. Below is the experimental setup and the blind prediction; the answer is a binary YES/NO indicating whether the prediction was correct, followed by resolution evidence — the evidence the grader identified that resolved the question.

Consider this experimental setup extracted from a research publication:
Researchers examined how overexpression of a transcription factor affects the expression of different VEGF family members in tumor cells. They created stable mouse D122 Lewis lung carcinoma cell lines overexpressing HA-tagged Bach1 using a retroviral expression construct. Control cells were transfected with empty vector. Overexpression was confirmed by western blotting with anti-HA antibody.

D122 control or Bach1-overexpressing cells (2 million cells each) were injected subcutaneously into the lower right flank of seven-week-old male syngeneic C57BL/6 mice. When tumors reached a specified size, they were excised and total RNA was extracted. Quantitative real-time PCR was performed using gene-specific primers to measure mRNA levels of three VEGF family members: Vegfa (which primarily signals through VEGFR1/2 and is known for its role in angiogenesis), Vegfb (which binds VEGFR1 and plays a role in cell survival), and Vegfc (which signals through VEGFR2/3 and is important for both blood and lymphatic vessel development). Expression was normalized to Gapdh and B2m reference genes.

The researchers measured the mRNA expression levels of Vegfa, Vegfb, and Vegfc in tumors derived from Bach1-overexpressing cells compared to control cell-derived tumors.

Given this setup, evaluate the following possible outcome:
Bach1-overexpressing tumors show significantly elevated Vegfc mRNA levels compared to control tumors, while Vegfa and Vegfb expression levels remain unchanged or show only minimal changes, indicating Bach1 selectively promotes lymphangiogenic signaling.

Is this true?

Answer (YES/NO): YES